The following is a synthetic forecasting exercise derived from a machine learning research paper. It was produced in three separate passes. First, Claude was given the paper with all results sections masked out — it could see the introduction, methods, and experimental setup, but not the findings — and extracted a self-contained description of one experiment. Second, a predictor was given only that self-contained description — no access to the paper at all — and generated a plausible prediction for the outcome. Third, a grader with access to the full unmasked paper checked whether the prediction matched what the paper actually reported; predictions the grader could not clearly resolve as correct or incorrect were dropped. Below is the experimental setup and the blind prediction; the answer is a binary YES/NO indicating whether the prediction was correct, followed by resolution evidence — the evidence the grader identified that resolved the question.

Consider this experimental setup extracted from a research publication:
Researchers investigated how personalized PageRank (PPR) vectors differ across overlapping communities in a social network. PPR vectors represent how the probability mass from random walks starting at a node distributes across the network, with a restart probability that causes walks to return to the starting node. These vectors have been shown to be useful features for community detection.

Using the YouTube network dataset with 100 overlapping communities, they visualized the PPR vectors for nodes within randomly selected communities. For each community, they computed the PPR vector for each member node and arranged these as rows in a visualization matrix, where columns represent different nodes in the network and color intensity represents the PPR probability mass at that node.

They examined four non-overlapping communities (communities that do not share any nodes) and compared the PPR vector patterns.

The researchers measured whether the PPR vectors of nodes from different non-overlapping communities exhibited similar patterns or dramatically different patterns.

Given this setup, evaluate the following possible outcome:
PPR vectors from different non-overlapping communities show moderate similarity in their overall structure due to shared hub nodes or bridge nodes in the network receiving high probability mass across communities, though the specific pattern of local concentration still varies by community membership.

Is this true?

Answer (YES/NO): NO